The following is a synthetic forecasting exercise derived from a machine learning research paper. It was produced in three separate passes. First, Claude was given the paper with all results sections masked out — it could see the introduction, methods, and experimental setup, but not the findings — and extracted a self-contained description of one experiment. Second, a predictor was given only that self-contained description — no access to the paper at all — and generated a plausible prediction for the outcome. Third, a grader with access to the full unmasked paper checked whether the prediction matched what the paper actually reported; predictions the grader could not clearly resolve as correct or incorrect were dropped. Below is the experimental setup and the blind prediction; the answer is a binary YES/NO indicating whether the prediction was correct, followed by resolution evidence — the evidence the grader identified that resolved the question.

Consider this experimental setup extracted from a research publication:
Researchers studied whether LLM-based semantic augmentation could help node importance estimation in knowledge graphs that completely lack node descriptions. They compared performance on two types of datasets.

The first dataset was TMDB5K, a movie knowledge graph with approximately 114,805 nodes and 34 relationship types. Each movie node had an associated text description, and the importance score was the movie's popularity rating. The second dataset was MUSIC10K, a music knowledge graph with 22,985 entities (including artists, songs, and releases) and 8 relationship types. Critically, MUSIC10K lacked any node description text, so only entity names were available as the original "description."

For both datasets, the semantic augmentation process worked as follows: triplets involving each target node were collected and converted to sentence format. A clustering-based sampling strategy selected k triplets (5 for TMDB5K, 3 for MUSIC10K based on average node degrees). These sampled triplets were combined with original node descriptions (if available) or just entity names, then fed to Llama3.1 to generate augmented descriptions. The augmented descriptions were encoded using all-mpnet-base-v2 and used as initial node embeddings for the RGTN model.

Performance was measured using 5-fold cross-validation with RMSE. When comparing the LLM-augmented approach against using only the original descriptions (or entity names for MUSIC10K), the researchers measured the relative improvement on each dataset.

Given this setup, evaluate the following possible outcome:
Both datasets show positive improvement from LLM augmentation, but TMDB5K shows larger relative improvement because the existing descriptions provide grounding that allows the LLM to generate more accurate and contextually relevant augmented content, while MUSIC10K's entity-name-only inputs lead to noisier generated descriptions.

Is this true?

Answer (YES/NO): NO